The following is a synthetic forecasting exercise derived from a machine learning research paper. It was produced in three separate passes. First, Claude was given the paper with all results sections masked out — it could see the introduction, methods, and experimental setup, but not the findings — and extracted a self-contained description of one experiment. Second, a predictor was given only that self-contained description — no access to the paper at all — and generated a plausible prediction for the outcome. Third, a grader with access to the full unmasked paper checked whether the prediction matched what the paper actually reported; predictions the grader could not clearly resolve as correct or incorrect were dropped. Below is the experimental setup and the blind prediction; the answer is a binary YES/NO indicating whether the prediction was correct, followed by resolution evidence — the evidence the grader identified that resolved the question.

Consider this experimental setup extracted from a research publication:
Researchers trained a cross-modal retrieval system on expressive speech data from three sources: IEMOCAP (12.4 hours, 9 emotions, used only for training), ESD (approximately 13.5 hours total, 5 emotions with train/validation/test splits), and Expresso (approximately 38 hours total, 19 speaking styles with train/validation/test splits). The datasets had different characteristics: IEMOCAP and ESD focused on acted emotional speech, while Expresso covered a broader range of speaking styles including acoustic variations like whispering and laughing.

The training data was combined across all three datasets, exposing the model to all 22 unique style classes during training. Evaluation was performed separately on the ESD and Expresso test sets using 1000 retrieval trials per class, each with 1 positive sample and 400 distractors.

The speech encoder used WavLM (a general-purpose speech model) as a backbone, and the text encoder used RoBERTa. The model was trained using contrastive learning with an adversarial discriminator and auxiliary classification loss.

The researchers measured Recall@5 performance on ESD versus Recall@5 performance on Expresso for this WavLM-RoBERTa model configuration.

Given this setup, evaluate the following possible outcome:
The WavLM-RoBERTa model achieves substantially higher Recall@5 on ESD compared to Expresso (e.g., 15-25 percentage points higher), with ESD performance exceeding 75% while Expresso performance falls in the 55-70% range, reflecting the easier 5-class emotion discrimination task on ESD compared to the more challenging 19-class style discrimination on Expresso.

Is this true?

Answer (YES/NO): NO